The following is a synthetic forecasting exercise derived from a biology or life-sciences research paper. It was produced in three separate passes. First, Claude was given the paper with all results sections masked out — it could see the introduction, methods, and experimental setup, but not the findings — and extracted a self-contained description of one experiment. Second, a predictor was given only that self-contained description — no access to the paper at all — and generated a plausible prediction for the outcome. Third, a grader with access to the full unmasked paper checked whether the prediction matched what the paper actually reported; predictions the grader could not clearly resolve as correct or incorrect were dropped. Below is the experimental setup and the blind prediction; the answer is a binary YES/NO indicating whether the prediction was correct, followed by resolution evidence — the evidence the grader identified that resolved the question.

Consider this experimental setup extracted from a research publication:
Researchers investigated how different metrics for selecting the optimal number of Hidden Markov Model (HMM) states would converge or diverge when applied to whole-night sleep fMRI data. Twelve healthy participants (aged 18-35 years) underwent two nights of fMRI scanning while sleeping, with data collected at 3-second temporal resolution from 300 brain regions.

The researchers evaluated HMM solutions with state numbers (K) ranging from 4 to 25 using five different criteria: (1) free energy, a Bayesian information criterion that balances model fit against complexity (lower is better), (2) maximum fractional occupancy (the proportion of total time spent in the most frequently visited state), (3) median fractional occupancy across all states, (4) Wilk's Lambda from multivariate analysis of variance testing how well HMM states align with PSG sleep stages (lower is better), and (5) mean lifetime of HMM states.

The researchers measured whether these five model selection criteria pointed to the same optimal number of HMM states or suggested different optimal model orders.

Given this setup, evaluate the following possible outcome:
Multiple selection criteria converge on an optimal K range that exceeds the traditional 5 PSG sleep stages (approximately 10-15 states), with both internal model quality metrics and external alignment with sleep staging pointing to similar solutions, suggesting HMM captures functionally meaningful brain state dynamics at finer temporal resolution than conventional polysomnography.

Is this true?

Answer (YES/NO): NO